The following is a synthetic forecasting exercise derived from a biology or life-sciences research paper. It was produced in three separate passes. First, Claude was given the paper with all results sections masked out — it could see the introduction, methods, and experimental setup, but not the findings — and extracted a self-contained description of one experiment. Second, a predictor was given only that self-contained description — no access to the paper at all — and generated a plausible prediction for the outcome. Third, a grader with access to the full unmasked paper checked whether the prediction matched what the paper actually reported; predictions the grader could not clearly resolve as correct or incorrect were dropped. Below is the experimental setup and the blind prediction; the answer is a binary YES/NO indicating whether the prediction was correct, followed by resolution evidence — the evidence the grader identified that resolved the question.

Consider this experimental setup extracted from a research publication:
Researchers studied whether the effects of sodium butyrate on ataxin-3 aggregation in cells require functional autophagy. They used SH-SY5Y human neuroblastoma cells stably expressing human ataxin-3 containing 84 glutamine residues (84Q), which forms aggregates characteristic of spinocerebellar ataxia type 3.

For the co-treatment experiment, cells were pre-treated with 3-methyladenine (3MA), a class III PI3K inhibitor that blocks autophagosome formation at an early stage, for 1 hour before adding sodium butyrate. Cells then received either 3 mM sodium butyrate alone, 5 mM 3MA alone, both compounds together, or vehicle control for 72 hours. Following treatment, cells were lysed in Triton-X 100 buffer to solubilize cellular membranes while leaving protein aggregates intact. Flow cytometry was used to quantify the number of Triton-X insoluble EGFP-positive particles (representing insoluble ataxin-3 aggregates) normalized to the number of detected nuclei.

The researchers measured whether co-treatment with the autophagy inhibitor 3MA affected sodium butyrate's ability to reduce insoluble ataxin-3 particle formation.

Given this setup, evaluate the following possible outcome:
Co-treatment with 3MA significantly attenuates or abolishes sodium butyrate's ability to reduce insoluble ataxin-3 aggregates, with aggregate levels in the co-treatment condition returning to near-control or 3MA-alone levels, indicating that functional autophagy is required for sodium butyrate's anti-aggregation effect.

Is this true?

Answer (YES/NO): YES